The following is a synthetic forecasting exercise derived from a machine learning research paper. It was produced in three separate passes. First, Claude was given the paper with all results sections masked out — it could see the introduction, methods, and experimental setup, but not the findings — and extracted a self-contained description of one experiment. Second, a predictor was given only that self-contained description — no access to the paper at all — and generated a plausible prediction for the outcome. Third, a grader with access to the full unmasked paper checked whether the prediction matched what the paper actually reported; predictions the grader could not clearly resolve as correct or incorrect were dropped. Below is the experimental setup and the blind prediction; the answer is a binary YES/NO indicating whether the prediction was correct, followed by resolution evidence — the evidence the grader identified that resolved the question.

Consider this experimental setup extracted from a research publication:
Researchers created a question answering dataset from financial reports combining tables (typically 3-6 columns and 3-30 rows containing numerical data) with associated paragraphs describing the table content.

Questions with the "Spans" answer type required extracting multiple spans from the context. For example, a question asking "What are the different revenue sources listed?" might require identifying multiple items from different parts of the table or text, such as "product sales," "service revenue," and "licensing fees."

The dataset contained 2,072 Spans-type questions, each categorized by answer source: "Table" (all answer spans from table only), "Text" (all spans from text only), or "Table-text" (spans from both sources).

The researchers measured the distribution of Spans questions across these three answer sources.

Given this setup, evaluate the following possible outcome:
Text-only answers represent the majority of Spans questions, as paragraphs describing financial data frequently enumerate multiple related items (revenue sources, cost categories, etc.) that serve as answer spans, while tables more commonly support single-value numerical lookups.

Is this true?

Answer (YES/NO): NO